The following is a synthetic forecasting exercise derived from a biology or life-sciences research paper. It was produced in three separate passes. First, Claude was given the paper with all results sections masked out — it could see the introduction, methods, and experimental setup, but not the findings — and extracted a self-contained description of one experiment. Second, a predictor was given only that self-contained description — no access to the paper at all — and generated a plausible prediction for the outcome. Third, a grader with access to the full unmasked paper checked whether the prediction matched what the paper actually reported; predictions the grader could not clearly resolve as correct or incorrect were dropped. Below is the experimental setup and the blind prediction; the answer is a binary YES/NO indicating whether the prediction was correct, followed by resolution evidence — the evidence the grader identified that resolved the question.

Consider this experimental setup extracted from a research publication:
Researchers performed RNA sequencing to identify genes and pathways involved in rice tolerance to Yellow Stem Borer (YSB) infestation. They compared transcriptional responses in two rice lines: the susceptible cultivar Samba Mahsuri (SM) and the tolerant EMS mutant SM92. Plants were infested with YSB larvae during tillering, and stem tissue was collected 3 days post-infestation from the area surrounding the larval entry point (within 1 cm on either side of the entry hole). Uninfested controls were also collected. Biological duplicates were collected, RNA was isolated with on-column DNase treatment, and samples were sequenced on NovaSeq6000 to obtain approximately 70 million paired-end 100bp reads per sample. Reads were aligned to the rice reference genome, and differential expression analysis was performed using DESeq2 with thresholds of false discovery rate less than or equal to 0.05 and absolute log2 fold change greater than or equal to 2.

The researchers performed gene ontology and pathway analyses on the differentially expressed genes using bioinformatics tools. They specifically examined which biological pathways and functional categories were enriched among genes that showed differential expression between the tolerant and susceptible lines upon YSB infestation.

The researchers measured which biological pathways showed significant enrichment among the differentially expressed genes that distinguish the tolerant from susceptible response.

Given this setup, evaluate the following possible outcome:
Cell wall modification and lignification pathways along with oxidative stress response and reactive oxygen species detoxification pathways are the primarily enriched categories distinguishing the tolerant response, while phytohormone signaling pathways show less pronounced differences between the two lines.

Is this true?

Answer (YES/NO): NO